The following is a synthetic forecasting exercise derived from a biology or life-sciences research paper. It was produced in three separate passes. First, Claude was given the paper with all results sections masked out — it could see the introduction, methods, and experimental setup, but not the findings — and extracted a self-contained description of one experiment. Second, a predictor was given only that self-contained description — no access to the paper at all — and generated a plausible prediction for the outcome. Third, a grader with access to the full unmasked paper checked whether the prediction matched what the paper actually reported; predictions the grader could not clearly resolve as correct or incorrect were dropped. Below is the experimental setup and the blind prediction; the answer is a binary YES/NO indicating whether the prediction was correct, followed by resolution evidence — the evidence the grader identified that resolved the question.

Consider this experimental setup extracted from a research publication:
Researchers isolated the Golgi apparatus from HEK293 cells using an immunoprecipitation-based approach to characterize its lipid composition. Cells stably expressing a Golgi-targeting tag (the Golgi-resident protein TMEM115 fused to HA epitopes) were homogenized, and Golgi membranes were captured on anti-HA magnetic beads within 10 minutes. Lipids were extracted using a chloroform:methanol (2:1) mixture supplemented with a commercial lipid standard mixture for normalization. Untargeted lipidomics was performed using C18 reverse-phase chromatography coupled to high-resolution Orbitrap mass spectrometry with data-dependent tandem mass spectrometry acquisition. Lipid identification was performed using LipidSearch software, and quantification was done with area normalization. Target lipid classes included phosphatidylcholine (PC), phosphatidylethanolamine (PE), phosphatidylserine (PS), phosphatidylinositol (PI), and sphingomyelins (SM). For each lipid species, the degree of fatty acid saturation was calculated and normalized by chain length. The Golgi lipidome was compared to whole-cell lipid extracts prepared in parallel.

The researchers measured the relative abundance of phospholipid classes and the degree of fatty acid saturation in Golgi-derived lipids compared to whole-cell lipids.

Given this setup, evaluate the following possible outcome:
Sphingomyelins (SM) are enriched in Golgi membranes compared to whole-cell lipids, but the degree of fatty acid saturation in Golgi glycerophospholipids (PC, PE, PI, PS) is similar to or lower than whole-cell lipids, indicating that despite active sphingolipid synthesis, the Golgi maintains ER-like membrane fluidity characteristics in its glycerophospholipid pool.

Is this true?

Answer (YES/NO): NO